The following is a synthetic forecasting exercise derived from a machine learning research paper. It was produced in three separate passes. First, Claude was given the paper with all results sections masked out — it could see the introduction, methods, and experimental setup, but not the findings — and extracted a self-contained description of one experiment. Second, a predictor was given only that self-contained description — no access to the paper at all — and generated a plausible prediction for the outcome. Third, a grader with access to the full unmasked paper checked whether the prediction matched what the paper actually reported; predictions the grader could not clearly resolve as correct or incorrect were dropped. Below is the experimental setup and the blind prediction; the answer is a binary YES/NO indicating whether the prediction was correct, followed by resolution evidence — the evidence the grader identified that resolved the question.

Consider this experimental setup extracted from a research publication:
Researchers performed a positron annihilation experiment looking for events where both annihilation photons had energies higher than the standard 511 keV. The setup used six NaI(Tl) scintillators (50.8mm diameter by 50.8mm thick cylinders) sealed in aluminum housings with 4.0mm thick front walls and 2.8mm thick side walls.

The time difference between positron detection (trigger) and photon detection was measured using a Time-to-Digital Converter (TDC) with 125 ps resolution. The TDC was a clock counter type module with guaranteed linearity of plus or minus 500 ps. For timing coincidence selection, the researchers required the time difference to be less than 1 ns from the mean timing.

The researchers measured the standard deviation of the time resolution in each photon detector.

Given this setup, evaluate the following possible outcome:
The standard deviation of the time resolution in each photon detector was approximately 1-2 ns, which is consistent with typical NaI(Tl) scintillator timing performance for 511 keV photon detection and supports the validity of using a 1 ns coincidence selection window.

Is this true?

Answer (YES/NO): YES